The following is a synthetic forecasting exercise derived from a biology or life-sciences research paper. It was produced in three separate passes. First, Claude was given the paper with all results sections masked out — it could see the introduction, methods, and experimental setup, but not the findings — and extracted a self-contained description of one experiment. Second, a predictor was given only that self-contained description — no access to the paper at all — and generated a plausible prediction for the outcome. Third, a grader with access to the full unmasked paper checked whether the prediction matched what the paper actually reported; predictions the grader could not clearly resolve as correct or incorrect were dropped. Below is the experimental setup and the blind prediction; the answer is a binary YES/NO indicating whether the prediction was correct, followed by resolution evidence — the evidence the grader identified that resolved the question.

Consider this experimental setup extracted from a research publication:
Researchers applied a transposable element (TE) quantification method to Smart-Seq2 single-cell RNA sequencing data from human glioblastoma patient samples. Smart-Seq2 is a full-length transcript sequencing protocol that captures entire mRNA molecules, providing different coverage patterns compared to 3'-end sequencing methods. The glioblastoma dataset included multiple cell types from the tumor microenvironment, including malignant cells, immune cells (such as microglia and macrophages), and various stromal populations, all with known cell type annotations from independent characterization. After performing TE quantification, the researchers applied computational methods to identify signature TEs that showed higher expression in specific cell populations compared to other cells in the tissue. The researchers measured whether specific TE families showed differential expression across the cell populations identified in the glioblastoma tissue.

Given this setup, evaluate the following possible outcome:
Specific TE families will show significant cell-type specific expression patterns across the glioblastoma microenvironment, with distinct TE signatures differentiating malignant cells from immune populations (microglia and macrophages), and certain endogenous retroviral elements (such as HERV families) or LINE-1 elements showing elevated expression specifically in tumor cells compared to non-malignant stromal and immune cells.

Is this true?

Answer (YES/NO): YES